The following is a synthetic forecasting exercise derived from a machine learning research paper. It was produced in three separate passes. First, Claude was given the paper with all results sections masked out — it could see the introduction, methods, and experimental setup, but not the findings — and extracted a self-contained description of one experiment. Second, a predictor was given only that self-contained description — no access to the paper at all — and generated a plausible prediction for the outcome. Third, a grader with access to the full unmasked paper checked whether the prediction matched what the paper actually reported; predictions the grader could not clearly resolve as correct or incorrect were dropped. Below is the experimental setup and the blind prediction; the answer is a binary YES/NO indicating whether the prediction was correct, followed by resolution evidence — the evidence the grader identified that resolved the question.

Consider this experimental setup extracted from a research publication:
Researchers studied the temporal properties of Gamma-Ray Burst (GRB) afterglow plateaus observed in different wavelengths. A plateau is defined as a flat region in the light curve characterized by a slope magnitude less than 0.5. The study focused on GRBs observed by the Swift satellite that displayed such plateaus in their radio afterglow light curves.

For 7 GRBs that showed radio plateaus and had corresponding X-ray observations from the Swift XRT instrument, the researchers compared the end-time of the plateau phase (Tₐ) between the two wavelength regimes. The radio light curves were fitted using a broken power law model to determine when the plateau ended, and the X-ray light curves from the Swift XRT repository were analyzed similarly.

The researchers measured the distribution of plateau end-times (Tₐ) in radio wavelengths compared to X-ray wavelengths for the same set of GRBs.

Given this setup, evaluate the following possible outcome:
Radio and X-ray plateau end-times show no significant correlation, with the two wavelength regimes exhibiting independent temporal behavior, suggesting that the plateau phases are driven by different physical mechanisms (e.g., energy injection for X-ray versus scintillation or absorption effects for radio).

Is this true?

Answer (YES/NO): NO